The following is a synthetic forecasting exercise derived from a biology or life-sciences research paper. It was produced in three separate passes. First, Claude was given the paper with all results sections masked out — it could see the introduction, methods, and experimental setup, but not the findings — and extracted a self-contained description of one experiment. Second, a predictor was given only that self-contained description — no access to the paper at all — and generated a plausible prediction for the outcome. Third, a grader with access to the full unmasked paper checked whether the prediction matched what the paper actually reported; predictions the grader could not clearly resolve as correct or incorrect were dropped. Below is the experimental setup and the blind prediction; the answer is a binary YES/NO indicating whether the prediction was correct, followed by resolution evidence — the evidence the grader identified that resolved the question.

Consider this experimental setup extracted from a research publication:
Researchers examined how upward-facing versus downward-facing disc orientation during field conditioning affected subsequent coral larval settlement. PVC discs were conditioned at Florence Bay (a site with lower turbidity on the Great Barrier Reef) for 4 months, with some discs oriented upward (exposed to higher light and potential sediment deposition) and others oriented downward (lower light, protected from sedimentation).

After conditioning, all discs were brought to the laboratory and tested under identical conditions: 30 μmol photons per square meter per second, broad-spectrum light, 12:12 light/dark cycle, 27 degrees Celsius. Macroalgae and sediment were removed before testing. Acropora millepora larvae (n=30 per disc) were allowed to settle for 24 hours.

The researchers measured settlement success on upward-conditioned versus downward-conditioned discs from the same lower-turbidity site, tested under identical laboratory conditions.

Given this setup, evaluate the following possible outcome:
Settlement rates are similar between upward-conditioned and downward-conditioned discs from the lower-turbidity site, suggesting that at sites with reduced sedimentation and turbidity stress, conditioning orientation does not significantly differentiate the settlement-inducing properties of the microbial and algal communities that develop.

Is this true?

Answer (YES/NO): NO